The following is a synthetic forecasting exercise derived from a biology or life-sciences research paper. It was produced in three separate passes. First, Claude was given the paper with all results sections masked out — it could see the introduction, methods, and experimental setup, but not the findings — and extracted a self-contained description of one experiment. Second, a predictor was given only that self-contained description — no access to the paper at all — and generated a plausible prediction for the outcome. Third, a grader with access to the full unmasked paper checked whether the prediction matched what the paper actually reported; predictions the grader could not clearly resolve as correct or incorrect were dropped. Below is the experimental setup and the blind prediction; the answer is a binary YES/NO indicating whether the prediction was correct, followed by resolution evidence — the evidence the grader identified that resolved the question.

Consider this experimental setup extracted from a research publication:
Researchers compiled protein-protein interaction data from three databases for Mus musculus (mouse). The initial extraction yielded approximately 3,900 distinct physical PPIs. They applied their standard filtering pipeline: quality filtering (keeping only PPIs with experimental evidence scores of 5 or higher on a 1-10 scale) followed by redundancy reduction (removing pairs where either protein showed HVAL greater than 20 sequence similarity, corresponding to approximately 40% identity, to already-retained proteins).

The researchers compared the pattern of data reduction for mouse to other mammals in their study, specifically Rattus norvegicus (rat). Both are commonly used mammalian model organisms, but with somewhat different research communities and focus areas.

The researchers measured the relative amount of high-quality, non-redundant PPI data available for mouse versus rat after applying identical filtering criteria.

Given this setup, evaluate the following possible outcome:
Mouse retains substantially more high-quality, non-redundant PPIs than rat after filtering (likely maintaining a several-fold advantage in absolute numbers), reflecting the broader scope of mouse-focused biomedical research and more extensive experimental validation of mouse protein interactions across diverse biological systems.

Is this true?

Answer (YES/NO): NO